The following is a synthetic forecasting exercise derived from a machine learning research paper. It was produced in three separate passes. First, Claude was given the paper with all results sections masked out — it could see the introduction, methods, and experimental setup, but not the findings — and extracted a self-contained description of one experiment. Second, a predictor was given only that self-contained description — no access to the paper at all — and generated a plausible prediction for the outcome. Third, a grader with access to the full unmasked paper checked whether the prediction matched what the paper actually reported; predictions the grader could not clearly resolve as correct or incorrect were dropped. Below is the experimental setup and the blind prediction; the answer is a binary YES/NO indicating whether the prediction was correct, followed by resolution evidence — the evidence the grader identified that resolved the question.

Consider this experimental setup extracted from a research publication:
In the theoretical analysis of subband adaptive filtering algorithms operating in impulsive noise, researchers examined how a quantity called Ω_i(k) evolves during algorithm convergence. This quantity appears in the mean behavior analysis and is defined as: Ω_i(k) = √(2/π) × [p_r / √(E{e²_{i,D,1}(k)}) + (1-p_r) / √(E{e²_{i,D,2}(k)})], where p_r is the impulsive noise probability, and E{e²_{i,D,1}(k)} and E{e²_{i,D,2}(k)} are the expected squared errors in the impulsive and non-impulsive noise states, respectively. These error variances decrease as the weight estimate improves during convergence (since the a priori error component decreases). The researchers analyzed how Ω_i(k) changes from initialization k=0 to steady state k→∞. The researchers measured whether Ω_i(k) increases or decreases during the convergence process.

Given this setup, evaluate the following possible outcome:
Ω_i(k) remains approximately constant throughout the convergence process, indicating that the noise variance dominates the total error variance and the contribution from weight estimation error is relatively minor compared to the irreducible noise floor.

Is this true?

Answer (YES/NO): NO